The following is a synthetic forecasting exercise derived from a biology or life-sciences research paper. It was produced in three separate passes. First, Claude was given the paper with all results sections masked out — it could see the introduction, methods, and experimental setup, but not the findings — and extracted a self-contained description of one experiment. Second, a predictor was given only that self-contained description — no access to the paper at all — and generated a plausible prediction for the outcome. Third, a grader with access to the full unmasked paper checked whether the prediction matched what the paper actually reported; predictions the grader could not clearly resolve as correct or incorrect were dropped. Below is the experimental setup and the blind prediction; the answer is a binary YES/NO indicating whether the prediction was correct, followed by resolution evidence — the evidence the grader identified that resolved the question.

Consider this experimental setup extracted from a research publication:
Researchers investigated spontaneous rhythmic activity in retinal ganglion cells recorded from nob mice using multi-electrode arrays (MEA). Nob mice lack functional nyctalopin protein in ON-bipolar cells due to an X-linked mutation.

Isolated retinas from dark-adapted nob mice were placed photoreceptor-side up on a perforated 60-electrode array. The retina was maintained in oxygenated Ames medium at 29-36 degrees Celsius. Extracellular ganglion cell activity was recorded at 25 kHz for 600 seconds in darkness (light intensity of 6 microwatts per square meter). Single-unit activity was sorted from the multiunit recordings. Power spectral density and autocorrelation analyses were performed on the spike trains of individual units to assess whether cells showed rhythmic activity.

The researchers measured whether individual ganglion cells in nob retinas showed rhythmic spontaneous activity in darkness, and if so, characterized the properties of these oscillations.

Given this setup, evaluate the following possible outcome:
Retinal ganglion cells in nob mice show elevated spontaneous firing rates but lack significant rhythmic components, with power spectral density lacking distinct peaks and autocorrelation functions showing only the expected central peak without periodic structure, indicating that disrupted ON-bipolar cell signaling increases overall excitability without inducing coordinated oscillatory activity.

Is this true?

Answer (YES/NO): NO